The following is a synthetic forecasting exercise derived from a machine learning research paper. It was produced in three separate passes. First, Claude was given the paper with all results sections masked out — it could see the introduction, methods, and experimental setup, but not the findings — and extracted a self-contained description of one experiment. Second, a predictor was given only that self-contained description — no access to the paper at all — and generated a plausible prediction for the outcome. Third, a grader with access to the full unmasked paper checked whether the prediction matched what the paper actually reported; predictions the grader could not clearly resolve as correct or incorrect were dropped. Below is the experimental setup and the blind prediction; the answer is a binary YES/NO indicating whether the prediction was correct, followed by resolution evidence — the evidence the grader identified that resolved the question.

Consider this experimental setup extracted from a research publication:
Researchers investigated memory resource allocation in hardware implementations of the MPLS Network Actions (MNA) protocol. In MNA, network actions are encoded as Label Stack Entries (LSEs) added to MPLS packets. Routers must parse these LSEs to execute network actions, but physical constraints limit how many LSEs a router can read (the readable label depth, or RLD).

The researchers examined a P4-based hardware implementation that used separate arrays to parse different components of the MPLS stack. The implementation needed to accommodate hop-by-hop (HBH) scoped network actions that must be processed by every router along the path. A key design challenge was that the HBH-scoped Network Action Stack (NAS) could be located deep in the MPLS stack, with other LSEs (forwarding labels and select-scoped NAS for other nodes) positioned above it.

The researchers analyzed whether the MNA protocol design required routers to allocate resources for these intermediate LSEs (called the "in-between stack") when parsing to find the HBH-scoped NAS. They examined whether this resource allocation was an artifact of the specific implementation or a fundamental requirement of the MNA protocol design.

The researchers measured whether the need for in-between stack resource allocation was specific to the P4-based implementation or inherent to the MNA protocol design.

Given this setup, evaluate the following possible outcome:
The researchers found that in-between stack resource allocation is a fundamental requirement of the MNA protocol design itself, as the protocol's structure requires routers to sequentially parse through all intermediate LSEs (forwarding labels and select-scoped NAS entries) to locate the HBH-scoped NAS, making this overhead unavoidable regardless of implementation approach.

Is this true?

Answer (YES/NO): YES